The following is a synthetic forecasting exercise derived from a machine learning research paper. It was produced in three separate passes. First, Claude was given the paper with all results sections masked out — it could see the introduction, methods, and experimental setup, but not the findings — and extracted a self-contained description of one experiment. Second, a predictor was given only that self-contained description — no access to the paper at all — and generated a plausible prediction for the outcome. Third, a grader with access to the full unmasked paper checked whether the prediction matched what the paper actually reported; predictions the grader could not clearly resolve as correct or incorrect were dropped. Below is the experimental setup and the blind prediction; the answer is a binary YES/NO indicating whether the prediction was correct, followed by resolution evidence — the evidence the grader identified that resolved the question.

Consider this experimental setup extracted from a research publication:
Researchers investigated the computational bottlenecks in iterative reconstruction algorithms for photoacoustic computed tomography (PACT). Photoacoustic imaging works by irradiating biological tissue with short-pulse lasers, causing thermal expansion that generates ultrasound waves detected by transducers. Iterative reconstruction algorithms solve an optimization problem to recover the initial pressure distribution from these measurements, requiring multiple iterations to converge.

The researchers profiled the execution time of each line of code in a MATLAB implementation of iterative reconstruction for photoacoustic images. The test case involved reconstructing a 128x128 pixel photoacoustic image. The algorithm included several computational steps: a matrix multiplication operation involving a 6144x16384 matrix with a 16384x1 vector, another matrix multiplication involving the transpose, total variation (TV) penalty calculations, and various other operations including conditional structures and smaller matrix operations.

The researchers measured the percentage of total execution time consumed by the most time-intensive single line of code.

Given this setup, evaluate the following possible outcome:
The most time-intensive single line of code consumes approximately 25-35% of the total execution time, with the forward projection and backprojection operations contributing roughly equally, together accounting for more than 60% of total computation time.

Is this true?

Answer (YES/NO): NO